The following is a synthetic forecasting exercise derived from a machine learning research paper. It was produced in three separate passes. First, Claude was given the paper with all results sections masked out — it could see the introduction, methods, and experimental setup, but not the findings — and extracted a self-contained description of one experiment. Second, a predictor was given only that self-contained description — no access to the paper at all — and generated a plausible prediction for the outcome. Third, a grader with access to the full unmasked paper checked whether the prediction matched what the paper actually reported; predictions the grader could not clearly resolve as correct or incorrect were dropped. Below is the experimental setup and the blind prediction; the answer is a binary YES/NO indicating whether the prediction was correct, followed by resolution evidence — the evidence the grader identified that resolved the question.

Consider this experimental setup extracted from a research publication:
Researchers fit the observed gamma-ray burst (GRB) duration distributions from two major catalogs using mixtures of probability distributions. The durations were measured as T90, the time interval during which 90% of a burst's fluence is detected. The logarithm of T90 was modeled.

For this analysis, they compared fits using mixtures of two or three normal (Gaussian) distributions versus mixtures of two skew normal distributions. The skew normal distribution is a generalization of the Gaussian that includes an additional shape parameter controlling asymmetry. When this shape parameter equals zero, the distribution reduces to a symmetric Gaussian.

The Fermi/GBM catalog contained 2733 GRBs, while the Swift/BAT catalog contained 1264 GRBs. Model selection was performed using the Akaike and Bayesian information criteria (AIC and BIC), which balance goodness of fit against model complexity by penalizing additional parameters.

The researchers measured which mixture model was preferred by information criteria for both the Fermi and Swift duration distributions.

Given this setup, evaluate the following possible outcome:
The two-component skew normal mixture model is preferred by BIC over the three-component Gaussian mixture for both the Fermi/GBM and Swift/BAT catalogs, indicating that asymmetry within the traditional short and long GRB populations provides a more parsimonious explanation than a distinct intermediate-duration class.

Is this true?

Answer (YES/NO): YES